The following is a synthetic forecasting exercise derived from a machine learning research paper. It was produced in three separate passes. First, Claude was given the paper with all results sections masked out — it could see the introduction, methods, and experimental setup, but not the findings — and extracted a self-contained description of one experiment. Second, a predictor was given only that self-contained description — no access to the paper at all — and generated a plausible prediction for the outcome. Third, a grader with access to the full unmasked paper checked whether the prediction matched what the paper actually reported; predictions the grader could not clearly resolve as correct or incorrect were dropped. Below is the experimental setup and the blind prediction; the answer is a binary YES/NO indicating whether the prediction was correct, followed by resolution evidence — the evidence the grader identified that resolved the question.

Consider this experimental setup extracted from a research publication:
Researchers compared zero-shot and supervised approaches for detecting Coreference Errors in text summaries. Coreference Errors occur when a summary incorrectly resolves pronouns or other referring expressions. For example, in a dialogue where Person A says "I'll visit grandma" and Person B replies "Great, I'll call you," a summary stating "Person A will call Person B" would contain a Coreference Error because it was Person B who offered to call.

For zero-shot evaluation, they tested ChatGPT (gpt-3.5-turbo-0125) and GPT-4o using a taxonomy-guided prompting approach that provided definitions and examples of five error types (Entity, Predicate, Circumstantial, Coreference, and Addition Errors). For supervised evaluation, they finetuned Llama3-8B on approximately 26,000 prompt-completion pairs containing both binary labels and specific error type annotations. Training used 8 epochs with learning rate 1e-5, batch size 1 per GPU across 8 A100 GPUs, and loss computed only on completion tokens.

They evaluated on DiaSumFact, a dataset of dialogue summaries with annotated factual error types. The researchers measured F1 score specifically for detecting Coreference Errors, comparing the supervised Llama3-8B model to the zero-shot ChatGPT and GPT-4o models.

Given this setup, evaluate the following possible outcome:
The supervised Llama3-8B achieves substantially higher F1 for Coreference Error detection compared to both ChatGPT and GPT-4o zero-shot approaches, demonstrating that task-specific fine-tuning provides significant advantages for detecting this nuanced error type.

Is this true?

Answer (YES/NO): YES